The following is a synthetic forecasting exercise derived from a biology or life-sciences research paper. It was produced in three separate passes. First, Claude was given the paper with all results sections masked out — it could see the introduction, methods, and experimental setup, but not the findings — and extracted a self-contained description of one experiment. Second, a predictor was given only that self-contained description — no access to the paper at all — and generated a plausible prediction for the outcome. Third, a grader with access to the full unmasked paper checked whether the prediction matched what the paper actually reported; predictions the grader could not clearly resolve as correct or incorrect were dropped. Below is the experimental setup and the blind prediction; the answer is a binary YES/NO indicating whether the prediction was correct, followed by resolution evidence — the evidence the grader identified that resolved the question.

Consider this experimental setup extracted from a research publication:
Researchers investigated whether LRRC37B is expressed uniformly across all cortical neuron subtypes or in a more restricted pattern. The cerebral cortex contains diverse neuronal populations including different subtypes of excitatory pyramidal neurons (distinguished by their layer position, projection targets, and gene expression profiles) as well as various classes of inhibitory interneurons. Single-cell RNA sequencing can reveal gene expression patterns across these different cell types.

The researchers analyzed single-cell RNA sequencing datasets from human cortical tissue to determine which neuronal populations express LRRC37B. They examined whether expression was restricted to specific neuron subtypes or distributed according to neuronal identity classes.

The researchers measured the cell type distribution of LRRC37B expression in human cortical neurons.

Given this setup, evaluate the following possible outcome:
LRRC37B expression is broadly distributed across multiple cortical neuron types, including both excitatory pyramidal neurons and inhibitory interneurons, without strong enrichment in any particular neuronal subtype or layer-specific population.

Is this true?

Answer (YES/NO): NO